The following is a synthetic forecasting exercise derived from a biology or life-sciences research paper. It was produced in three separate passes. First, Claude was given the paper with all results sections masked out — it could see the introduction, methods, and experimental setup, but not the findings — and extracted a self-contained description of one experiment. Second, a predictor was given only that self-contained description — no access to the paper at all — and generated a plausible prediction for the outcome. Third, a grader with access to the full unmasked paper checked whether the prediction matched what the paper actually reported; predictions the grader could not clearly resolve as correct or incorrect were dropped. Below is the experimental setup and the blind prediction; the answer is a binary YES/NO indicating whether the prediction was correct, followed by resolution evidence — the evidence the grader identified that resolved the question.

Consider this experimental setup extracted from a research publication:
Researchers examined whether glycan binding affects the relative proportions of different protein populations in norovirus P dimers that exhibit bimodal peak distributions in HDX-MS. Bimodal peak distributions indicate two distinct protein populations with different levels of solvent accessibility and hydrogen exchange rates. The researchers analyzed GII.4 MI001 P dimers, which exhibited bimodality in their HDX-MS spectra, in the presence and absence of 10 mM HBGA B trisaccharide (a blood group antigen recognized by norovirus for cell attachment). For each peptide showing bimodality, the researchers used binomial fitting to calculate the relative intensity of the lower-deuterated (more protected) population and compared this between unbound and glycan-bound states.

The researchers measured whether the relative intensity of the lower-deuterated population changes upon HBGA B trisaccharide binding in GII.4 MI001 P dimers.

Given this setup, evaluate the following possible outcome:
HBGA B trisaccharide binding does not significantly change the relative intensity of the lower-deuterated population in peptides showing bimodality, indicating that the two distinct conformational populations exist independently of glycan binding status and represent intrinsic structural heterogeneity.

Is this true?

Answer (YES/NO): YES